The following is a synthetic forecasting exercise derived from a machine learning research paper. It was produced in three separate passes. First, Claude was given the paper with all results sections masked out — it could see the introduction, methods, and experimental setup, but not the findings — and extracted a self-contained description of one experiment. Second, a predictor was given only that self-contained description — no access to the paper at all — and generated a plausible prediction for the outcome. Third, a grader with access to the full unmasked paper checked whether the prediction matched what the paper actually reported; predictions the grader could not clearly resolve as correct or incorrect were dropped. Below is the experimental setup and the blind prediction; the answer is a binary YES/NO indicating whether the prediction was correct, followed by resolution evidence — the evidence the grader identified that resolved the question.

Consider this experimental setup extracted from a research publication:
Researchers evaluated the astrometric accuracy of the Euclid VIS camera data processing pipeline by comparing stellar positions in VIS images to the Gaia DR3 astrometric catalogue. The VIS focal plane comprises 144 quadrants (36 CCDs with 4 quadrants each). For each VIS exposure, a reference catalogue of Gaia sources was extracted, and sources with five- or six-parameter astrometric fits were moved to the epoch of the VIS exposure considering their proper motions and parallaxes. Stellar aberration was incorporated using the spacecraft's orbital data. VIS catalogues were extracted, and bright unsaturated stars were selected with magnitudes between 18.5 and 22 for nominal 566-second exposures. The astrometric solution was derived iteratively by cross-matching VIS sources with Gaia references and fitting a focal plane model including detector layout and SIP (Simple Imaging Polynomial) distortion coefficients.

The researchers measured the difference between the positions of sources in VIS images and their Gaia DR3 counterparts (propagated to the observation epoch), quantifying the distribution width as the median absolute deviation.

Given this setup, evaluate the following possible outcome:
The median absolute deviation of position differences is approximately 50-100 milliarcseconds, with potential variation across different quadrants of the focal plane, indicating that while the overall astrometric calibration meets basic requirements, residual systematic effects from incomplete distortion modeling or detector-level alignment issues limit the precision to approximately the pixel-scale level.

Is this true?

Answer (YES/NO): NO